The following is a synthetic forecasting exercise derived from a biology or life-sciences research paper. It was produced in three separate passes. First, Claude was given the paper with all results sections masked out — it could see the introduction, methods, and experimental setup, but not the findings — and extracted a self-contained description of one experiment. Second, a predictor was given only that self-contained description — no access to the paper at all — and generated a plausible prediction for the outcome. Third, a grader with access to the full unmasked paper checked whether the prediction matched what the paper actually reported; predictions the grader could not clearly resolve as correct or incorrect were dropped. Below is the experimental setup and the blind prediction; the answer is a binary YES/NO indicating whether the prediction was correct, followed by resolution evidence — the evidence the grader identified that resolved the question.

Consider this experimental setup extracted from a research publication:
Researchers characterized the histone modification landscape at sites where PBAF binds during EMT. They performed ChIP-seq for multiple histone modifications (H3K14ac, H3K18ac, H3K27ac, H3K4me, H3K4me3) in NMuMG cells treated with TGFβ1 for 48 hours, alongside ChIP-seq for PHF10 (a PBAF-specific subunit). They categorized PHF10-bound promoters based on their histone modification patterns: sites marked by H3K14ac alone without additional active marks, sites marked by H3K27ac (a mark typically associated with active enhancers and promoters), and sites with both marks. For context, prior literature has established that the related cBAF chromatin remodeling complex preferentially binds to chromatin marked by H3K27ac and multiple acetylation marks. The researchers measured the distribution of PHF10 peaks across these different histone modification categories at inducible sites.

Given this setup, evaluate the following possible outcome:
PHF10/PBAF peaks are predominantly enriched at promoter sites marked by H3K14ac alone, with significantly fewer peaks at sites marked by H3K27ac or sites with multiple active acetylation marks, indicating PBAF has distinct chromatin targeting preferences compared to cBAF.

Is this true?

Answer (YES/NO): YES